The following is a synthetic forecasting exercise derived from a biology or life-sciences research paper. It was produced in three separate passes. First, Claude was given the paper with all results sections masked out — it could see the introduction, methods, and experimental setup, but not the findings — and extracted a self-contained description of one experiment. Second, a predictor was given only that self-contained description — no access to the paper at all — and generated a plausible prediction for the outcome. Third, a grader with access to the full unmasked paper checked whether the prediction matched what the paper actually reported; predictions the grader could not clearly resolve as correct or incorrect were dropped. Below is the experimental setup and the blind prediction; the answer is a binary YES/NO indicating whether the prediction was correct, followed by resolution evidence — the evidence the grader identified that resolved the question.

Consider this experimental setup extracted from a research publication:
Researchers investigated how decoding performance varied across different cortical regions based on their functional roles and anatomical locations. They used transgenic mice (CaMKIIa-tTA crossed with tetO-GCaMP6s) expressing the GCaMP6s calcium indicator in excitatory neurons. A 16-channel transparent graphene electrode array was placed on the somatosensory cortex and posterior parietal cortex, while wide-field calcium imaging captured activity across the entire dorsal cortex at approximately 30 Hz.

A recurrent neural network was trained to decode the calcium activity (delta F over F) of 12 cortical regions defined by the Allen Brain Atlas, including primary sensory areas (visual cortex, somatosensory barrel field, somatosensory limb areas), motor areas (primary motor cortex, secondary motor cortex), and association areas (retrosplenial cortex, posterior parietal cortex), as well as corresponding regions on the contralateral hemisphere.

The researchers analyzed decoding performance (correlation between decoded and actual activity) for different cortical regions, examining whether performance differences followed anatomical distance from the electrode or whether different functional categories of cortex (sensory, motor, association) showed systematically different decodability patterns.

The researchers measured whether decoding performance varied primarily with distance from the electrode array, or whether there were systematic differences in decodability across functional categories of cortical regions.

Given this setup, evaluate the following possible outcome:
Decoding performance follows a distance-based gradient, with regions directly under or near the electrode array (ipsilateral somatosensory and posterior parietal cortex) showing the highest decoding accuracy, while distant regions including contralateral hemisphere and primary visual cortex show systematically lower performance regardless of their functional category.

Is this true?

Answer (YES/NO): NO